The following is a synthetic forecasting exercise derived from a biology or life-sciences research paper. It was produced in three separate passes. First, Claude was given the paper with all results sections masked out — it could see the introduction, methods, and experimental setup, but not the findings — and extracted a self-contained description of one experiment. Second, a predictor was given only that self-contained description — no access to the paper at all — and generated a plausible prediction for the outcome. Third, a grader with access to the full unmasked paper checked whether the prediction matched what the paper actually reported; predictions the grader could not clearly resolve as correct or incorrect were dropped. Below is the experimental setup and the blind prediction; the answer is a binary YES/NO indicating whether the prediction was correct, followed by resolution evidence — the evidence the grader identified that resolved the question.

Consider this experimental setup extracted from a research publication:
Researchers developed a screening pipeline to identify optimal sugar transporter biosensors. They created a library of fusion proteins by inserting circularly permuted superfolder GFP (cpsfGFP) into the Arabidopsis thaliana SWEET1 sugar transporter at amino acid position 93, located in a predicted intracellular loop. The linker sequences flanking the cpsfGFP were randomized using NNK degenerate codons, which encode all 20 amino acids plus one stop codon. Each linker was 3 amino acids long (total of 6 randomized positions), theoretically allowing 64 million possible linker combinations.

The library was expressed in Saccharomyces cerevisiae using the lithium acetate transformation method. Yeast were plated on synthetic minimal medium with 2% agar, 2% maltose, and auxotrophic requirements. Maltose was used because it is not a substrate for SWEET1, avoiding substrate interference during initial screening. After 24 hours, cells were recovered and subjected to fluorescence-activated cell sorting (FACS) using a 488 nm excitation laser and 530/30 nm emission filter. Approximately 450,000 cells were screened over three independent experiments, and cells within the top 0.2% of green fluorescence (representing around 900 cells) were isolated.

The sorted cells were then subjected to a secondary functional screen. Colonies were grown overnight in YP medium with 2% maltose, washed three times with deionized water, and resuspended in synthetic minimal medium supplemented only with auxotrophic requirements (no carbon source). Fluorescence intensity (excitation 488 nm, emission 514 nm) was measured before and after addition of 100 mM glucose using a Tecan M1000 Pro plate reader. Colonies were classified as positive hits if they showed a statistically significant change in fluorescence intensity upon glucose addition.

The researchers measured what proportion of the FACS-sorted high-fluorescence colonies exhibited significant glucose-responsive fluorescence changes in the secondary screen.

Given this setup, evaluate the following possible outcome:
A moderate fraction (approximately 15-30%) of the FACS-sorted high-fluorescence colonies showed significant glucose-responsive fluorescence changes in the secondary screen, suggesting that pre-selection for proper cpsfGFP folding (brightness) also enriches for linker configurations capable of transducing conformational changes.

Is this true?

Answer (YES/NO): NO